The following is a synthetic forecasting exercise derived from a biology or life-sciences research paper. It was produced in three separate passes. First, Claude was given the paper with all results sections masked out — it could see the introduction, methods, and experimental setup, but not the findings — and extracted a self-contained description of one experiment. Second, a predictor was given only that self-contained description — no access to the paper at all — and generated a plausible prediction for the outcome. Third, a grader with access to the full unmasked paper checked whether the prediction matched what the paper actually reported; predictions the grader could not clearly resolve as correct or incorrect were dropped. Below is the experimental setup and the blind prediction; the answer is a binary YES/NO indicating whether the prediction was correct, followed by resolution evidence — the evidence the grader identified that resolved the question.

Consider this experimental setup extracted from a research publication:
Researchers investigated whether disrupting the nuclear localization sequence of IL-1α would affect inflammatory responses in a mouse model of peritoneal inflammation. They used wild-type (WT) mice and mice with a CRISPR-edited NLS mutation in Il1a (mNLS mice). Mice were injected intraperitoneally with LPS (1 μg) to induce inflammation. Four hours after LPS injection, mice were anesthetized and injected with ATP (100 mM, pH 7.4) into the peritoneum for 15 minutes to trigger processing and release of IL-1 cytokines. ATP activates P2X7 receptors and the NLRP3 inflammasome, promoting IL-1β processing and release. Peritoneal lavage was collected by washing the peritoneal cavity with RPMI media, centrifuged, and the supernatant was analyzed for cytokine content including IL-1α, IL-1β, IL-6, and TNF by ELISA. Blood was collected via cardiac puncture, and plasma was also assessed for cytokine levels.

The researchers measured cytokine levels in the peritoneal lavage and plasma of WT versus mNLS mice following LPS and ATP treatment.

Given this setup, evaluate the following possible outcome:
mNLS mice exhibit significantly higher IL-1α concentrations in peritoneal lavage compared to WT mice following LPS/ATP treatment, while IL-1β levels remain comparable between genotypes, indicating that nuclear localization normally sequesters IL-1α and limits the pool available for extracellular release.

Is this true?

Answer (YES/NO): NO